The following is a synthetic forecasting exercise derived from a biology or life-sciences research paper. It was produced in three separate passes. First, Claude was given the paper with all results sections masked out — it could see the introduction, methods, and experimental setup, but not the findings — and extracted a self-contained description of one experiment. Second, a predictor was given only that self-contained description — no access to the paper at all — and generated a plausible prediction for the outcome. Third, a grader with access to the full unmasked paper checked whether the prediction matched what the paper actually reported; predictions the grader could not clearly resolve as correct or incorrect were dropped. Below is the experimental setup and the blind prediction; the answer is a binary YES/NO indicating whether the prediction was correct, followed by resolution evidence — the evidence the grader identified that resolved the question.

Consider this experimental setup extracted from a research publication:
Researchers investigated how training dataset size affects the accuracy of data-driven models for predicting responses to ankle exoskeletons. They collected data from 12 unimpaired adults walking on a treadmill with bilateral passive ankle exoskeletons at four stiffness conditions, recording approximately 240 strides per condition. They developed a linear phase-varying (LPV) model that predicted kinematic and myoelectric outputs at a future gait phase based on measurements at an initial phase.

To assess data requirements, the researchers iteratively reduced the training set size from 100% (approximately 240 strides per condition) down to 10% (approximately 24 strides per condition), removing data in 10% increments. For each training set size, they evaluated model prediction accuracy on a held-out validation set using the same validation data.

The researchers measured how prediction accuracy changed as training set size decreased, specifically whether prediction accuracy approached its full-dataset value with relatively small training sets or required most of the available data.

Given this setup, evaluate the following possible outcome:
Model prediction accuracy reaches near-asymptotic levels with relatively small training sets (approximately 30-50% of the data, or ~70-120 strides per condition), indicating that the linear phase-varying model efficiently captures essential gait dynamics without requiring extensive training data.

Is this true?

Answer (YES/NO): YES